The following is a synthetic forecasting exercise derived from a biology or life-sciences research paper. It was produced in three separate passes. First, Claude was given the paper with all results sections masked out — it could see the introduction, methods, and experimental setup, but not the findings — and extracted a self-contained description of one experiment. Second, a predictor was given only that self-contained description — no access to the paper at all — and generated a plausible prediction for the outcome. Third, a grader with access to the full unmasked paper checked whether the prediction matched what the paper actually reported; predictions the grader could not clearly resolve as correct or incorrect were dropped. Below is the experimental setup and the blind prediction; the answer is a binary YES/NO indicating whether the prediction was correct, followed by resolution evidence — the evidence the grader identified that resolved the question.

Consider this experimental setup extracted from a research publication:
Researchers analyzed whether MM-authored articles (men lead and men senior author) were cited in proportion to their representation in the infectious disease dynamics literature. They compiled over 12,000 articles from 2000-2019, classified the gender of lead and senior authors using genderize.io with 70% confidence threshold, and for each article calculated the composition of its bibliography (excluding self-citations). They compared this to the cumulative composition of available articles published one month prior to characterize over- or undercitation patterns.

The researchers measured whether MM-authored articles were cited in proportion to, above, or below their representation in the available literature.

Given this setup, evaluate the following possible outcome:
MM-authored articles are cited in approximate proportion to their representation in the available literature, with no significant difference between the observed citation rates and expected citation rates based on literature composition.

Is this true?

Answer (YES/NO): NO